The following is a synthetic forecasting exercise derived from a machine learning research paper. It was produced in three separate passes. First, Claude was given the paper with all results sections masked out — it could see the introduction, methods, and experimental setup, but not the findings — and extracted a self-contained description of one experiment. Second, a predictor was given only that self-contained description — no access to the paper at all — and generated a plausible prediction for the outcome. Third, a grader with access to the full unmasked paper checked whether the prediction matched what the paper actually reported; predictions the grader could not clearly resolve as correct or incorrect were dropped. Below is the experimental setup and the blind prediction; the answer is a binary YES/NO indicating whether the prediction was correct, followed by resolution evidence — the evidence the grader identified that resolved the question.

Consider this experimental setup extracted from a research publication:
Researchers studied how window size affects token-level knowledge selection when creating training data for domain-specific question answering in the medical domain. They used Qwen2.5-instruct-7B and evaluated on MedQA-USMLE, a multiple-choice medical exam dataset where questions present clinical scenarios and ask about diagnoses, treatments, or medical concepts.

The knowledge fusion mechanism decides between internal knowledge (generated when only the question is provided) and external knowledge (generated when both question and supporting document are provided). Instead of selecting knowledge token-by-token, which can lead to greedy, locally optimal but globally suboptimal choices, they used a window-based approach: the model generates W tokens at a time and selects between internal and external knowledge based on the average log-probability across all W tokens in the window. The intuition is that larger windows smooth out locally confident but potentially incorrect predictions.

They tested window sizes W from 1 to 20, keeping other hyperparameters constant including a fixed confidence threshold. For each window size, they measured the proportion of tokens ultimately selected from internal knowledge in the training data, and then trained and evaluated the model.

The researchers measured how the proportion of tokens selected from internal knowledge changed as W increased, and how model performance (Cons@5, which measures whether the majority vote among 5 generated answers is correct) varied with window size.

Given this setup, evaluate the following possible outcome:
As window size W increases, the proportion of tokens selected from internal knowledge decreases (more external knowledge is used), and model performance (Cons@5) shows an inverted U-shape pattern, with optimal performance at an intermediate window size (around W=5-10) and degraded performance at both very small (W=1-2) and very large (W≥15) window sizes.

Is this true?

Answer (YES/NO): YES